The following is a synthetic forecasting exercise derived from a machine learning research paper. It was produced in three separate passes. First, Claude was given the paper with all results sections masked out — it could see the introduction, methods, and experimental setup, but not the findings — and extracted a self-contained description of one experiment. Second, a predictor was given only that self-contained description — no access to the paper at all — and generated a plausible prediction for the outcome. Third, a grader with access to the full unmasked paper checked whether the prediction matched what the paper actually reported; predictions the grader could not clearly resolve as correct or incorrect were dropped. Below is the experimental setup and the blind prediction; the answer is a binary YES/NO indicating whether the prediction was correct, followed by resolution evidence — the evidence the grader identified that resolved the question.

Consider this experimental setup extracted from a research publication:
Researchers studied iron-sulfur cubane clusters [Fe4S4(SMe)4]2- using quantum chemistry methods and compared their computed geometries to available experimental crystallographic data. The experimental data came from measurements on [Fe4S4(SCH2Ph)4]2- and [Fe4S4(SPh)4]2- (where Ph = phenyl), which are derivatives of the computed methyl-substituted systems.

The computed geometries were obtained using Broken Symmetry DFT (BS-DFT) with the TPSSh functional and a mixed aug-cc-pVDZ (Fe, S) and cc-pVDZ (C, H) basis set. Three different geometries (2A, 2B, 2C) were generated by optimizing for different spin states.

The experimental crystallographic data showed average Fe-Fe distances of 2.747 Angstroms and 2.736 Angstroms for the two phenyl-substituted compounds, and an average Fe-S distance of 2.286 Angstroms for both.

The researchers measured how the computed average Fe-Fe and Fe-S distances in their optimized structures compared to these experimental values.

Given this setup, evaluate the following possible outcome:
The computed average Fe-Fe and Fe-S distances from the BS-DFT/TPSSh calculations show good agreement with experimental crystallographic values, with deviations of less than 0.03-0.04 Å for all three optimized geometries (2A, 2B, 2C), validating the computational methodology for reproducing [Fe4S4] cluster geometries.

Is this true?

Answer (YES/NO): NO